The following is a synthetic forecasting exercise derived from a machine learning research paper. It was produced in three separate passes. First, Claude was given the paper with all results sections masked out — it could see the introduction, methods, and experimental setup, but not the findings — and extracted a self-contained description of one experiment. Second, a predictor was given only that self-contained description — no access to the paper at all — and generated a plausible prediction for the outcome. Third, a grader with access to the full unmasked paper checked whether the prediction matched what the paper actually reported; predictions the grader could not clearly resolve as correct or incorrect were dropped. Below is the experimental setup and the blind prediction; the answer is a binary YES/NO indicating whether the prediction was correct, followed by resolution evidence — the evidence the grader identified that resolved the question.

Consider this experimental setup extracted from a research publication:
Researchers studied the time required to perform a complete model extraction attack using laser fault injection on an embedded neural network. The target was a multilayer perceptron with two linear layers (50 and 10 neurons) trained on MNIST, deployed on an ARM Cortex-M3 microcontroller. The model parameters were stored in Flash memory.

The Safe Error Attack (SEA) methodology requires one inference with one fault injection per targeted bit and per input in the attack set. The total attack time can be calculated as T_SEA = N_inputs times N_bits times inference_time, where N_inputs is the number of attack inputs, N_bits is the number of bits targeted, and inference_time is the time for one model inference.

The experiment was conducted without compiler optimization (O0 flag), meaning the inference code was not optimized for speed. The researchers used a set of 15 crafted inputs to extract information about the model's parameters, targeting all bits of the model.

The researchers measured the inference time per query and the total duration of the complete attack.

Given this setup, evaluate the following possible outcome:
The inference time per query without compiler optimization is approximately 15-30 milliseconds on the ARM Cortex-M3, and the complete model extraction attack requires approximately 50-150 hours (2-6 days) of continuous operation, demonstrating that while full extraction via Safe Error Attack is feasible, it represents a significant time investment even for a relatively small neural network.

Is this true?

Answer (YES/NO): NO